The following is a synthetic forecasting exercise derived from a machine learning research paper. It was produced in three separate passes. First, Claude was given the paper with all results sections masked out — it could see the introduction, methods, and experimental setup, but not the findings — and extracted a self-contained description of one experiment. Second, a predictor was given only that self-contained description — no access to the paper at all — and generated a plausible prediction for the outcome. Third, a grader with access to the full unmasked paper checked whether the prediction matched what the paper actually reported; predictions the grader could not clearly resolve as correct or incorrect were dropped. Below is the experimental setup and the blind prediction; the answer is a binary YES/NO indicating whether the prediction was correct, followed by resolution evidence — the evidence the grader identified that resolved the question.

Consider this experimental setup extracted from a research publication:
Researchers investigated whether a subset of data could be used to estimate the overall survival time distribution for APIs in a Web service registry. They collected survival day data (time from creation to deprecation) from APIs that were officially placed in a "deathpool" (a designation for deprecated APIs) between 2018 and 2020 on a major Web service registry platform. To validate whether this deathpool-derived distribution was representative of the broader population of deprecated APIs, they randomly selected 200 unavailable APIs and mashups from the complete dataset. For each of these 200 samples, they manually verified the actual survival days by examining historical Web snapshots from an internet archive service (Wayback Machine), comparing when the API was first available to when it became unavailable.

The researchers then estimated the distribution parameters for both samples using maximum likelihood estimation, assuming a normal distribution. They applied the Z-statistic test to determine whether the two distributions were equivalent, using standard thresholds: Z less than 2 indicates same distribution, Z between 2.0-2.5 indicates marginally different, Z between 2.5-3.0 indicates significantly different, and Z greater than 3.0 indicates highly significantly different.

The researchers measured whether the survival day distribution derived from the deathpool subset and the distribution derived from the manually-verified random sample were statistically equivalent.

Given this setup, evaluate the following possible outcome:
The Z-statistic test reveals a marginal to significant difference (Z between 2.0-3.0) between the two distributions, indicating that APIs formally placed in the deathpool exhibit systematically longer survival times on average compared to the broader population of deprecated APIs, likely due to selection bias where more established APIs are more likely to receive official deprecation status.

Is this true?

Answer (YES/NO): NO